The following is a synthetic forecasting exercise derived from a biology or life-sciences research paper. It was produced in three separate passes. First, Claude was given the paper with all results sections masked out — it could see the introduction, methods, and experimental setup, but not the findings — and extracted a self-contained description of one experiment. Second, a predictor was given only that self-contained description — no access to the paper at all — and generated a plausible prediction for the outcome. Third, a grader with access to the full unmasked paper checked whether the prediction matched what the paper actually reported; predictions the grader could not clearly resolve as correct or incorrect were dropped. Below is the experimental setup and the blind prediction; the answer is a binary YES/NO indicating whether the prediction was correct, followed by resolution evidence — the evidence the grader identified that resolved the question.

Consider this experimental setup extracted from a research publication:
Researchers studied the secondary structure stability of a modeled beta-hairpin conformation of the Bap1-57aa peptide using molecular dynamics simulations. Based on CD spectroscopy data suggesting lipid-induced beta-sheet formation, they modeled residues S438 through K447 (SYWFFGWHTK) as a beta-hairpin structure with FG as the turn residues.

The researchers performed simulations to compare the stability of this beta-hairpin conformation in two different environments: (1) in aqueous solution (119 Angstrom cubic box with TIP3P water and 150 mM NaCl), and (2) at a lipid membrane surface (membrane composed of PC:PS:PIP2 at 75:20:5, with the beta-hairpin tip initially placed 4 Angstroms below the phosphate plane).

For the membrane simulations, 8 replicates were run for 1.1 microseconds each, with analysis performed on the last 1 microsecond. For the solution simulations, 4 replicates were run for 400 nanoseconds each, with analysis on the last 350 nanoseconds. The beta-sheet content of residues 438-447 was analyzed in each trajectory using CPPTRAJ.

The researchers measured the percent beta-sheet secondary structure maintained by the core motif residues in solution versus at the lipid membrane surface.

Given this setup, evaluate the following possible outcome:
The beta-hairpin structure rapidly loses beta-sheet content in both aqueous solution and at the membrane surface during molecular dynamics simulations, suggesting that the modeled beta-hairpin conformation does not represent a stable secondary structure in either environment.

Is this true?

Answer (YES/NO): NO